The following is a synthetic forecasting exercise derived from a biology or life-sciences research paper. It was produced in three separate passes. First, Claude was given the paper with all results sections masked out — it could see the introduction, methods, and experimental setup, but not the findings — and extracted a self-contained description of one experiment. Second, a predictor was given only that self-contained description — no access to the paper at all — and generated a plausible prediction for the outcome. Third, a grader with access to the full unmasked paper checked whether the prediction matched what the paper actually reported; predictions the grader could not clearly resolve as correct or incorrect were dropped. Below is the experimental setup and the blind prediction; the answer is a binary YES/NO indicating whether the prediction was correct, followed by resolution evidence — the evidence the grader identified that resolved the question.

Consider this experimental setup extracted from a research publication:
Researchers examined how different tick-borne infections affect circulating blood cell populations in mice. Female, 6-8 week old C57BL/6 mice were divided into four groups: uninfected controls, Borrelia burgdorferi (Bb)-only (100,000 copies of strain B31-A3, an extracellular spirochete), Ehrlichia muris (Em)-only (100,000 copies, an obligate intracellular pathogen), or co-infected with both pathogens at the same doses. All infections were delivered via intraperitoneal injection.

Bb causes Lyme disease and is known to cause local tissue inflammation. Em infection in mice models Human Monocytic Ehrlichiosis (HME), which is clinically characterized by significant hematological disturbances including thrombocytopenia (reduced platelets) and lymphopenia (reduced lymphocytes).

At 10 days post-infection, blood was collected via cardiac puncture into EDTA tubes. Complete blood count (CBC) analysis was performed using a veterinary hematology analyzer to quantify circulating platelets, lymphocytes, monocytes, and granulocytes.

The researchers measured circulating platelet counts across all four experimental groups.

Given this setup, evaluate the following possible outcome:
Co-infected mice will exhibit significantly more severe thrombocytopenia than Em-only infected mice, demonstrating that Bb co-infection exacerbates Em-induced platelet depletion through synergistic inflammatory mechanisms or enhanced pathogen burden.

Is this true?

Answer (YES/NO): NO